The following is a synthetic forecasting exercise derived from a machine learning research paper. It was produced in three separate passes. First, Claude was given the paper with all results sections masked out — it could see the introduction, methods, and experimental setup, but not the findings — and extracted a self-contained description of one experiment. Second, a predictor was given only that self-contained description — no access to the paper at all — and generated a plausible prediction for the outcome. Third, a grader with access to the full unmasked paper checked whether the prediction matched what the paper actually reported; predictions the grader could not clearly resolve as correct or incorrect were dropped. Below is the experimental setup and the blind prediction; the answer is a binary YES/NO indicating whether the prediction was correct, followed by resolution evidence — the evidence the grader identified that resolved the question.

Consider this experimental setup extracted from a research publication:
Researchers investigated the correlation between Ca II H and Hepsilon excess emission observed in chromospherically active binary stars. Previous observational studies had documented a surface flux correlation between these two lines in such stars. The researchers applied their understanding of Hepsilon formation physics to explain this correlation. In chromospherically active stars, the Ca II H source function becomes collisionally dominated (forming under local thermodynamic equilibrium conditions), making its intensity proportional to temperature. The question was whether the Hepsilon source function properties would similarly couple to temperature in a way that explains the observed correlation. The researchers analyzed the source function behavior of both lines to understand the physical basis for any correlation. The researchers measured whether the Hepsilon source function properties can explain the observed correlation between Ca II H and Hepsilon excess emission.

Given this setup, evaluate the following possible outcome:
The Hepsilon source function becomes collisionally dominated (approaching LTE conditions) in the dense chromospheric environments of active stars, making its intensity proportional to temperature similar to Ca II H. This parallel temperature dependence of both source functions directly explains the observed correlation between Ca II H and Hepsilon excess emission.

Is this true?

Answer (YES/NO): NO